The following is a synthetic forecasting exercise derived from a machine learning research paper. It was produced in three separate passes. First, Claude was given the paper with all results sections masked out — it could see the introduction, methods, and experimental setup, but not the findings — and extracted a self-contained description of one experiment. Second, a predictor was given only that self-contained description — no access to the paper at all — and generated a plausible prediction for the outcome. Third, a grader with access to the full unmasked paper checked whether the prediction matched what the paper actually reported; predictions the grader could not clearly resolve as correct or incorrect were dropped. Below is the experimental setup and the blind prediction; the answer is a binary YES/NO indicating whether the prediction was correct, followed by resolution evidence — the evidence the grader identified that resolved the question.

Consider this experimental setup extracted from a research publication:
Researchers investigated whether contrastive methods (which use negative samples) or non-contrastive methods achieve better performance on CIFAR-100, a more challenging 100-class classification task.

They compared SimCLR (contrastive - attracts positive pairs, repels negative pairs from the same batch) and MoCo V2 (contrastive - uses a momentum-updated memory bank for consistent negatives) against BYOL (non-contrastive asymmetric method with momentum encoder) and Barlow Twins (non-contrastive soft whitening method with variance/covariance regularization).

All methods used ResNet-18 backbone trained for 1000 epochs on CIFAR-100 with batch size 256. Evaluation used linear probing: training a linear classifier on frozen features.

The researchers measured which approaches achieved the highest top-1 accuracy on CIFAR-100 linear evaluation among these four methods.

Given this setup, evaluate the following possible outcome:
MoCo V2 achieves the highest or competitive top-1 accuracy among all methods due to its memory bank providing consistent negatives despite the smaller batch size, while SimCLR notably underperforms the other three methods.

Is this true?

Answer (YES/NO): NO